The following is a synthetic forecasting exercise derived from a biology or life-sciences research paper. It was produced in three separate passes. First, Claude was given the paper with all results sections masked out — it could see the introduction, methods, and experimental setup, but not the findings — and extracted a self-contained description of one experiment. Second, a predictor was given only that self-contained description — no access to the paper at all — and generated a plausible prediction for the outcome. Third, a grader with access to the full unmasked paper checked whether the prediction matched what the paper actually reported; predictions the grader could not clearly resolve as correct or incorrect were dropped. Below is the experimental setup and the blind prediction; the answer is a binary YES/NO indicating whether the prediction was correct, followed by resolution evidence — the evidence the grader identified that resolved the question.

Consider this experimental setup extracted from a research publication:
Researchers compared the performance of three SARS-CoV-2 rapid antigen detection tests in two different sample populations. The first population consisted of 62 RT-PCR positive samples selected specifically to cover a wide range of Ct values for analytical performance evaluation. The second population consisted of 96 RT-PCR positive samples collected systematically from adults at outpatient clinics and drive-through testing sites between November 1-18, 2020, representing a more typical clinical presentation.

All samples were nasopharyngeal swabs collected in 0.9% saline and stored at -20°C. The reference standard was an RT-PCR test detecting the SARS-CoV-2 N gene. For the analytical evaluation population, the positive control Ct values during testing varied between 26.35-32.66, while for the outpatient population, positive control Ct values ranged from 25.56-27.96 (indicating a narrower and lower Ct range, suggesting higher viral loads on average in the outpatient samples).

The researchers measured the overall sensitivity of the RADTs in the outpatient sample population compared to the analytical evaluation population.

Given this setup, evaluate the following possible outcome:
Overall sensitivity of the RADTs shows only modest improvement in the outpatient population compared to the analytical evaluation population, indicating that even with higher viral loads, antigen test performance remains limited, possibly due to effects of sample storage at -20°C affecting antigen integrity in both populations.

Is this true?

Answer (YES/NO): NO